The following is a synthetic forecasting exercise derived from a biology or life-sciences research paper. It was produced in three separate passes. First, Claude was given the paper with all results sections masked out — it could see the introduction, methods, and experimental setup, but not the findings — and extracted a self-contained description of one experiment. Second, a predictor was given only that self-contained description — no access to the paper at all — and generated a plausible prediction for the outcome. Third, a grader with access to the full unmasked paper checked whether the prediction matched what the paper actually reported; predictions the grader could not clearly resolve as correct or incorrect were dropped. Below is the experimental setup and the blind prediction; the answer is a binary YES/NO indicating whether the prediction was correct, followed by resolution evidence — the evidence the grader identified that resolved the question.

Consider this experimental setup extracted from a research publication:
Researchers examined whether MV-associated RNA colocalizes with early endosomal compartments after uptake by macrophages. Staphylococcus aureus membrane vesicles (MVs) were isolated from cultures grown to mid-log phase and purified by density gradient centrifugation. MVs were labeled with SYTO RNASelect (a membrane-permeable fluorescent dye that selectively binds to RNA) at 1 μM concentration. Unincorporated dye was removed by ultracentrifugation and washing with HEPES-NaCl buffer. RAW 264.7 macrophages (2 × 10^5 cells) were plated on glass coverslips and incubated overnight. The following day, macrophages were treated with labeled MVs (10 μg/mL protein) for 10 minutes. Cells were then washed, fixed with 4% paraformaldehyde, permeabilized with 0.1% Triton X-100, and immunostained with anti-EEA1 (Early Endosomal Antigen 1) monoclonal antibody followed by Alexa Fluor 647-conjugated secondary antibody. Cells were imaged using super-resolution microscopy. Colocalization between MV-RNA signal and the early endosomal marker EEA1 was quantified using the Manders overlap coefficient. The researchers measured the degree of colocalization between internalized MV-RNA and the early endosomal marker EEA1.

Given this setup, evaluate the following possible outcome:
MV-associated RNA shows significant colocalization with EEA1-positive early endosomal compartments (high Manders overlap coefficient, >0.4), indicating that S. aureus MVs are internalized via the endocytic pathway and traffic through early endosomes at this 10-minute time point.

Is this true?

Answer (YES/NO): NO